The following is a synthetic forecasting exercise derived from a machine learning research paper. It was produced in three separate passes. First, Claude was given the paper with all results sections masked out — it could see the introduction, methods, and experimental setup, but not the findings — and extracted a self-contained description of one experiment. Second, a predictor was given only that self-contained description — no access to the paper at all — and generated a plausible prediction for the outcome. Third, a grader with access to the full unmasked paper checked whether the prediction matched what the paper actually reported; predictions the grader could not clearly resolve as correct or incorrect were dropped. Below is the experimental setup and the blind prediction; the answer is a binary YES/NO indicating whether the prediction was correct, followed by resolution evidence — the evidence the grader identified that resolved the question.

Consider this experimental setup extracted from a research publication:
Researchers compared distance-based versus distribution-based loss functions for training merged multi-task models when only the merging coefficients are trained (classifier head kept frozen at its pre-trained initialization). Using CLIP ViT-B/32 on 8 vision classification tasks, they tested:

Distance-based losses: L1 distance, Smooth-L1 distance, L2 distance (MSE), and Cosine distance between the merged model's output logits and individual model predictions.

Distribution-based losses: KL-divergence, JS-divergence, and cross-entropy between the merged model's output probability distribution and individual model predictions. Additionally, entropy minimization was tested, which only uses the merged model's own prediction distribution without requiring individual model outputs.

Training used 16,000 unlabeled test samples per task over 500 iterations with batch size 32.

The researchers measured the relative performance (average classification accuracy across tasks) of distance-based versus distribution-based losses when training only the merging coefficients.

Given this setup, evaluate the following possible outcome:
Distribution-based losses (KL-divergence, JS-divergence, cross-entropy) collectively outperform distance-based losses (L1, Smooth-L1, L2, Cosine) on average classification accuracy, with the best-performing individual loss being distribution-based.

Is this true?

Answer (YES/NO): YES